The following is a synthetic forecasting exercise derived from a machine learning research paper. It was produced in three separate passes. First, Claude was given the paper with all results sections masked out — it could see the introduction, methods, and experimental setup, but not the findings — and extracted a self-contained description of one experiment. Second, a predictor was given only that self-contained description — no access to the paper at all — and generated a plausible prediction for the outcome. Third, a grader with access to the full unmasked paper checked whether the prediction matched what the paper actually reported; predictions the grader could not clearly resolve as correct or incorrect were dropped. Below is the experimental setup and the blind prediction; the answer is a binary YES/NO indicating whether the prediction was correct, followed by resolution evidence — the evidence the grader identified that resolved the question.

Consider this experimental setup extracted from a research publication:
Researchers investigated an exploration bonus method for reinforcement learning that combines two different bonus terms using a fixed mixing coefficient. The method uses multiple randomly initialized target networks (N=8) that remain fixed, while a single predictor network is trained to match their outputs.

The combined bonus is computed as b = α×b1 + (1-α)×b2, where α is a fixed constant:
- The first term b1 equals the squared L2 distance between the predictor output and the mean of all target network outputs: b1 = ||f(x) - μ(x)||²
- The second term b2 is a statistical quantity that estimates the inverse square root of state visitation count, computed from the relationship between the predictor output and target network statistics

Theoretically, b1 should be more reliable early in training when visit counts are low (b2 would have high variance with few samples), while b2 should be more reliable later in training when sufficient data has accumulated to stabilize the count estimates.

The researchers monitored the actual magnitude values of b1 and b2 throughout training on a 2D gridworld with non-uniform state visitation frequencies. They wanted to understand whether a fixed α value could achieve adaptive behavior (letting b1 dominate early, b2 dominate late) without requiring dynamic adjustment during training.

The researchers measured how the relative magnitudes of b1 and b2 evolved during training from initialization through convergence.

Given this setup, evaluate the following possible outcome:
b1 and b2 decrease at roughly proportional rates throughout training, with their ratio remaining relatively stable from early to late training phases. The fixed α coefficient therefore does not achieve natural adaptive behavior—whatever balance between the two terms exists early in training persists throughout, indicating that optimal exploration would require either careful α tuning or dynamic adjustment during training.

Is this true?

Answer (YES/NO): NO